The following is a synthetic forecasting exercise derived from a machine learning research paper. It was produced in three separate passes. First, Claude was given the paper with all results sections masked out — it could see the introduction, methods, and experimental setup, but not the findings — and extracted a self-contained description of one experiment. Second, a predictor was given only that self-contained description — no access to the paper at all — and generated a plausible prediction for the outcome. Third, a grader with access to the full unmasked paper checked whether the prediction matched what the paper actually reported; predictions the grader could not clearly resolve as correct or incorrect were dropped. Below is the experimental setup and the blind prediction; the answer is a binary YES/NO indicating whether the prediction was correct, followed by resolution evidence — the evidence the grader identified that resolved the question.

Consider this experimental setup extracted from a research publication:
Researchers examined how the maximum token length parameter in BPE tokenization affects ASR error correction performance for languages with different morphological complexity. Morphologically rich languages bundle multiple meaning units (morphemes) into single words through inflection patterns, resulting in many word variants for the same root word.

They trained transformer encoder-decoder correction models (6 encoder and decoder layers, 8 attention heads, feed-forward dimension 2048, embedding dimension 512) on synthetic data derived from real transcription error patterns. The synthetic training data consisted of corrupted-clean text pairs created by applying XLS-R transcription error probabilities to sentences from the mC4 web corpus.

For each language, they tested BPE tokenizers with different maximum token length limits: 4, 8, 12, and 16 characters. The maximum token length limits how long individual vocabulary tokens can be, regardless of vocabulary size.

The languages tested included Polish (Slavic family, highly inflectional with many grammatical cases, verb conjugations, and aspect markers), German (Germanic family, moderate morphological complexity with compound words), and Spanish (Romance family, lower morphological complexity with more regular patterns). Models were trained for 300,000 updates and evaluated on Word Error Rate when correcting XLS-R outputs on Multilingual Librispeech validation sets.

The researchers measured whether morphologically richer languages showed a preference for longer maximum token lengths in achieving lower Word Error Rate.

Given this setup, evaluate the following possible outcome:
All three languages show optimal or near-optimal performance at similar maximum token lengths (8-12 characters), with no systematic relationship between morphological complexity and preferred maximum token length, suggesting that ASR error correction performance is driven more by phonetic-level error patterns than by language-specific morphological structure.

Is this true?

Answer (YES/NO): NO